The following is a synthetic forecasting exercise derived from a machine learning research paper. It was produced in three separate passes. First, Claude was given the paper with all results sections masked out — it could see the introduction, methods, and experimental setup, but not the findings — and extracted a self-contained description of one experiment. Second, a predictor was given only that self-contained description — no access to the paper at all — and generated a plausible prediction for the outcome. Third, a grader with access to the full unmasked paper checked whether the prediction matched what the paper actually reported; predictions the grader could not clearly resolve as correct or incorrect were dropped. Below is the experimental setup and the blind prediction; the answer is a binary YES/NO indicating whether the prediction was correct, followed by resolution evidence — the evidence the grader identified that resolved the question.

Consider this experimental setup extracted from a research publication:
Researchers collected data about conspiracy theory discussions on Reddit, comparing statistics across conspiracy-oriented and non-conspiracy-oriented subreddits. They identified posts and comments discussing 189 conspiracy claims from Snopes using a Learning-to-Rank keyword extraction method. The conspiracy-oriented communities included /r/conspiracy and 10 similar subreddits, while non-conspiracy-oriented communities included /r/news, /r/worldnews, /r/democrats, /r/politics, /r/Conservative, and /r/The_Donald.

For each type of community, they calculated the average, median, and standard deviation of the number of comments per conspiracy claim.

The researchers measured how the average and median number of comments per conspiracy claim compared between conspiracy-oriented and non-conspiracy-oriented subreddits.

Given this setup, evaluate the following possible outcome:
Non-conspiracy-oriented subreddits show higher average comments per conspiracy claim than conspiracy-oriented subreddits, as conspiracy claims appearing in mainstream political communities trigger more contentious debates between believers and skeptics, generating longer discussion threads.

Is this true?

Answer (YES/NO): YES